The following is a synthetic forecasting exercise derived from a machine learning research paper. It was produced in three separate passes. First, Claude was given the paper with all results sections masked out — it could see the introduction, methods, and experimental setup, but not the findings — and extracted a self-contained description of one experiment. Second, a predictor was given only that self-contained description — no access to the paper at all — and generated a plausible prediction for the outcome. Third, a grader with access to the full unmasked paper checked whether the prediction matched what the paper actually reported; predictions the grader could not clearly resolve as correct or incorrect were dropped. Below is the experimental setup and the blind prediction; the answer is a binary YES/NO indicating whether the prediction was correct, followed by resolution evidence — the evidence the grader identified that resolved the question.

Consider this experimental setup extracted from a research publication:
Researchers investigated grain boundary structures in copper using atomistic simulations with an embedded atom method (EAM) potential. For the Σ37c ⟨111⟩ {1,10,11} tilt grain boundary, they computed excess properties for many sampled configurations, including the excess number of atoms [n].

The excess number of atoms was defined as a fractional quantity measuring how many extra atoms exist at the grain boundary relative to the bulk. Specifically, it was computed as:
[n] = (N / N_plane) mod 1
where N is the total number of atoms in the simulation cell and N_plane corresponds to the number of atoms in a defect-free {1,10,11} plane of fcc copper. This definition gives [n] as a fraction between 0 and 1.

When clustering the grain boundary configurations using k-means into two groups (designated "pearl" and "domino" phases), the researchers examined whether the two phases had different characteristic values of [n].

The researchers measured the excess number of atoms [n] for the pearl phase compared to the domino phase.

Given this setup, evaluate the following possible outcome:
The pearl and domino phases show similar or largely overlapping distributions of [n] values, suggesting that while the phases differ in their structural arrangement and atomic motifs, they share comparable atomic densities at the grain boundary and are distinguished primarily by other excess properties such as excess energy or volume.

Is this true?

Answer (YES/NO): YES